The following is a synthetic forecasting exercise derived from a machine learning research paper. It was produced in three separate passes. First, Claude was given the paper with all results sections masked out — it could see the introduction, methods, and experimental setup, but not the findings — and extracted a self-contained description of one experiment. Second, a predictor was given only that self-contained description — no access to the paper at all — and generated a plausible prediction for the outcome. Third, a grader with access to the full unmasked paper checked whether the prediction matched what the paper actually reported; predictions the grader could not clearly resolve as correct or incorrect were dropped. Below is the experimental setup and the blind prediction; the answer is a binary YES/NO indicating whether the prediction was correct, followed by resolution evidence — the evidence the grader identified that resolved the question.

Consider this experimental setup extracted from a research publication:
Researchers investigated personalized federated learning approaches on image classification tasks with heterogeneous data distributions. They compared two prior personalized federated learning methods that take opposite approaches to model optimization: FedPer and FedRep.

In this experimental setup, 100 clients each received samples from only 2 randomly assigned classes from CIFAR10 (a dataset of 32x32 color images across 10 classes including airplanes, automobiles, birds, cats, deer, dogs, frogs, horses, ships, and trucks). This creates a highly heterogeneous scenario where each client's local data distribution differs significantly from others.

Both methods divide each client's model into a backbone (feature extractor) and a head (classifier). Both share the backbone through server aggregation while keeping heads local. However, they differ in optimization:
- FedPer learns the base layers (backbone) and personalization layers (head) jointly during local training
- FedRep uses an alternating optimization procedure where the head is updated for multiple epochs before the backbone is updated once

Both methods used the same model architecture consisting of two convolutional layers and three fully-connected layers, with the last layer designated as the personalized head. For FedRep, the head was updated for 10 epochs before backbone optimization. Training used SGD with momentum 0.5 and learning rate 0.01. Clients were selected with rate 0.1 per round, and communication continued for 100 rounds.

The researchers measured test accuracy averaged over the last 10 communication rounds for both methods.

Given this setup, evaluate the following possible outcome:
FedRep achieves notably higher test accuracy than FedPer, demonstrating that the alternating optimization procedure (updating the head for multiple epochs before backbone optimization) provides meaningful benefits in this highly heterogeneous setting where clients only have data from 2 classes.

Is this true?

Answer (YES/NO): NO